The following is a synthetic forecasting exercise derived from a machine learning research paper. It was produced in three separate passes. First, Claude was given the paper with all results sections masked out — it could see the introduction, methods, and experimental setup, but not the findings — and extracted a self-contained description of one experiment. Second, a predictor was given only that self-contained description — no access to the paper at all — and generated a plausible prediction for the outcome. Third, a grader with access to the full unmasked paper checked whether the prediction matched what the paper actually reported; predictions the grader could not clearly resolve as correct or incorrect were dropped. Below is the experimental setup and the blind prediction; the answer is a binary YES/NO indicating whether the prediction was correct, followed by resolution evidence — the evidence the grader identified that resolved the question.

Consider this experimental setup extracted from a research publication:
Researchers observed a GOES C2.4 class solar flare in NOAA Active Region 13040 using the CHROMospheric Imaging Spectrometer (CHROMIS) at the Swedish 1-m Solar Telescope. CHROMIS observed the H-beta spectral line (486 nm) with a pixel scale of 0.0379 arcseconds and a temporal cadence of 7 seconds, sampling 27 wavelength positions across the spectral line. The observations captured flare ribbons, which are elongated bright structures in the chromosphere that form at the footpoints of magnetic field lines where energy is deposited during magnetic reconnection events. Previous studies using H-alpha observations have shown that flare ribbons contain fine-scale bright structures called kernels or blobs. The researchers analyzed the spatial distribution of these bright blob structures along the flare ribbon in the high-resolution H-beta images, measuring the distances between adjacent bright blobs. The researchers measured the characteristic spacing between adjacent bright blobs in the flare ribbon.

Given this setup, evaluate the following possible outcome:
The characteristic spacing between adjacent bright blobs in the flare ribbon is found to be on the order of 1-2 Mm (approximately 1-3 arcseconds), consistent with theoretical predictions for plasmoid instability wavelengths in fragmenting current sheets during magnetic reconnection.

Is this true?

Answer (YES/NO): NO